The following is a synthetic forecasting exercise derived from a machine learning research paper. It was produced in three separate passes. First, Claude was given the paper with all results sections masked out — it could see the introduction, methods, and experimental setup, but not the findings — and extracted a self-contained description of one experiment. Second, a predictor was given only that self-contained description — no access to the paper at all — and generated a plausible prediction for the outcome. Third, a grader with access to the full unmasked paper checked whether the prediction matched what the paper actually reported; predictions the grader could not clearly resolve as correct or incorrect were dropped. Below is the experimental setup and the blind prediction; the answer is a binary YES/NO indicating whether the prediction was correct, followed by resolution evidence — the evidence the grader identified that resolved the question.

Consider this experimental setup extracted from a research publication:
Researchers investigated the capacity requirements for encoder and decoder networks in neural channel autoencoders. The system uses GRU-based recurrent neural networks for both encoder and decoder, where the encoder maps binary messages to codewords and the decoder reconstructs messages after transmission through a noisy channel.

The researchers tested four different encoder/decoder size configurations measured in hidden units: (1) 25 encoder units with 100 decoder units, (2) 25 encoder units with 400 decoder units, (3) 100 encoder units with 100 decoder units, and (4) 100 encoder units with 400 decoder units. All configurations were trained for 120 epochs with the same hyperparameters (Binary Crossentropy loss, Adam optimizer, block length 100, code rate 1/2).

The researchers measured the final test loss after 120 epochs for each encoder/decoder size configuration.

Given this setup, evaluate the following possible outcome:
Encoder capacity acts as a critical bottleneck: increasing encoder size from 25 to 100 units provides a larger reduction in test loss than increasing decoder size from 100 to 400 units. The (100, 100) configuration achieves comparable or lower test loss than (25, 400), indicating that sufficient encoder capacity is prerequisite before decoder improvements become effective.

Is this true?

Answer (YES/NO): NO